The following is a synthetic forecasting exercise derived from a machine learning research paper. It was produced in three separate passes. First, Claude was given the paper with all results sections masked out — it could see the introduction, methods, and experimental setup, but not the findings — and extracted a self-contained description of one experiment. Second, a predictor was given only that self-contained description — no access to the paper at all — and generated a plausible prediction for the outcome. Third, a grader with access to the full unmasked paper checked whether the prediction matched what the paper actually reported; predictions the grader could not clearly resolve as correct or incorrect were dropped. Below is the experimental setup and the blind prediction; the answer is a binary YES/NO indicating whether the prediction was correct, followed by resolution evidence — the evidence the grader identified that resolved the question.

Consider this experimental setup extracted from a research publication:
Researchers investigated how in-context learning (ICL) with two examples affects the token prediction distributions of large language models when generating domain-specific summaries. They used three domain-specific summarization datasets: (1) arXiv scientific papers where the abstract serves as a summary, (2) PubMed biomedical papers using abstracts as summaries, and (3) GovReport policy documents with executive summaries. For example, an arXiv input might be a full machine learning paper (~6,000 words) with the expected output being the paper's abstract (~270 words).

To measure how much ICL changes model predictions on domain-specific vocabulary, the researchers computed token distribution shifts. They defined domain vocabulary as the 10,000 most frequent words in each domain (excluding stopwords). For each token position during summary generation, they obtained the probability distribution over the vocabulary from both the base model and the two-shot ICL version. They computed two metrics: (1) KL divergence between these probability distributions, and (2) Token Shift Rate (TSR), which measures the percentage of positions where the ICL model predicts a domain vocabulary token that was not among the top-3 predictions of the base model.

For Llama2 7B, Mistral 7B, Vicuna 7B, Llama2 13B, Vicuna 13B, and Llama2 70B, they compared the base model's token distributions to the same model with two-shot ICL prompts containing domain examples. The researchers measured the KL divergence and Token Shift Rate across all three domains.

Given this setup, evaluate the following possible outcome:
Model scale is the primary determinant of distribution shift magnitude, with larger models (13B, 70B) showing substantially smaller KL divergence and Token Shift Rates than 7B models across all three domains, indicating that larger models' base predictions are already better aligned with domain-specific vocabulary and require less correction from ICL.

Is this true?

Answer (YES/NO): NO